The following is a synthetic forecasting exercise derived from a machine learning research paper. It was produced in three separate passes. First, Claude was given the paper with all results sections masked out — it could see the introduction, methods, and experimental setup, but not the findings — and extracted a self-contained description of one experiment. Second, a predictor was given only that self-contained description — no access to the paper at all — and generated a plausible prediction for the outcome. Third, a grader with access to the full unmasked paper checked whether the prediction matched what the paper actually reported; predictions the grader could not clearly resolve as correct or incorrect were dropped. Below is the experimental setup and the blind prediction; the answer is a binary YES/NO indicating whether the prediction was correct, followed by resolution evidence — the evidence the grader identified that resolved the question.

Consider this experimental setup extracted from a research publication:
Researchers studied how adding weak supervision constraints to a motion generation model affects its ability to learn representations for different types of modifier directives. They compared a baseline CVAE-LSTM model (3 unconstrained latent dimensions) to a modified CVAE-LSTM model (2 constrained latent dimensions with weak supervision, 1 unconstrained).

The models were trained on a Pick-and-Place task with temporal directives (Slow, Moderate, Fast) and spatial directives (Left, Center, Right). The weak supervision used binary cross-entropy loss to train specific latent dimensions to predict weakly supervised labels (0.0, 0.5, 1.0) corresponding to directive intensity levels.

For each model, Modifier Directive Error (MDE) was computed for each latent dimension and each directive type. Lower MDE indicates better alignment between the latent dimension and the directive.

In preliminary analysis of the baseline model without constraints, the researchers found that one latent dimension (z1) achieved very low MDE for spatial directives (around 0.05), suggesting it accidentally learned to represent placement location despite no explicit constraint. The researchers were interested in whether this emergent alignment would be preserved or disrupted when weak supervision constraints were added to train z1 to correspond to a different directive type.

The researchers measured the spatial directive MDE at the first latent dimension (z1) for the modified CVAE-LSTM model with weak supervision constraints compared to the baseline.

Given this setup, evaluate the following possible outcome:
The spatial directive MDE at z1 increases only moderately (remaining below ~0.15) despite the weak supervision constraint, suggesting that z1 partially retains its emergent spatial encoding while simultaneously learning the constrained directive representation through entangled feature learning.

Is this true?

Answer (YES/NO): NO